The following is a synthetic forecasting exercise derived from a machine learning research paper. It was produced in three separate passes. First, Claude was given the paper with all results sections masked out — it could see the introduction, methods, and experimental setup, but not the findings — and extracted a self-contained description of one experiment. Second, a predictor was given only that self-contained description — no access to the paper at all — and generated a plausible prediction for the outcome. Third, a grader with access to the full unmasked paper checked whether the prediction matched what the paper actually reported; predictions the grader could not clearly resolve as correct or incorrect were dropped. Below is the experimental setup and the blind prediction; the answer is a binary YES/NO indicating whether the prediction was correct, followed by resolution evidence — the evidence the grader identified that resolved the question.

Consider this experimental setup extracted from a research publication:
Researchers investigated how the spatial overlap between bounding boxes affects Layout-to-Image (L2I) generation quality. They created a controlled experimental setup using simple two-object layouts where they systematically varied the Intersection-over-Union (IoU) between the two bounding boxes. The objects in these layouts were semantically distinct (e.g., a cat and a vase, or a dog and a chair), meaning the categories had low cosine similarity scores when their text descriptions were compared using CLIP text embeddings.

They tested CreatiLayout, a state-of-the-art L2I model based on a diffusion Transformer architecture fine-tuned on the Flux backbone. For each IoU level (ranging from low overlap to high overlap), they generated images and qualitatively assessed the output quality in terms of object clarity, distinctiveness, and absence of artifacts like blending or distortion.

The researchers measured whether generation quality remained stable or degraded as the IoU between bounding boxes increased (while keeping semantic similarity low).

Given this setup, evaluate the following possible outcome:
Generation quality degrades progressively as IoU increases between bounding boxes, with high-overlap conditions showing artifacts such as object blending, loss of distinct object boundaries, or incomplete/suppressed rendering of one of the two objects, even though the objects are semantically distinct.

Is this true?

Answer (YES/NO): YES